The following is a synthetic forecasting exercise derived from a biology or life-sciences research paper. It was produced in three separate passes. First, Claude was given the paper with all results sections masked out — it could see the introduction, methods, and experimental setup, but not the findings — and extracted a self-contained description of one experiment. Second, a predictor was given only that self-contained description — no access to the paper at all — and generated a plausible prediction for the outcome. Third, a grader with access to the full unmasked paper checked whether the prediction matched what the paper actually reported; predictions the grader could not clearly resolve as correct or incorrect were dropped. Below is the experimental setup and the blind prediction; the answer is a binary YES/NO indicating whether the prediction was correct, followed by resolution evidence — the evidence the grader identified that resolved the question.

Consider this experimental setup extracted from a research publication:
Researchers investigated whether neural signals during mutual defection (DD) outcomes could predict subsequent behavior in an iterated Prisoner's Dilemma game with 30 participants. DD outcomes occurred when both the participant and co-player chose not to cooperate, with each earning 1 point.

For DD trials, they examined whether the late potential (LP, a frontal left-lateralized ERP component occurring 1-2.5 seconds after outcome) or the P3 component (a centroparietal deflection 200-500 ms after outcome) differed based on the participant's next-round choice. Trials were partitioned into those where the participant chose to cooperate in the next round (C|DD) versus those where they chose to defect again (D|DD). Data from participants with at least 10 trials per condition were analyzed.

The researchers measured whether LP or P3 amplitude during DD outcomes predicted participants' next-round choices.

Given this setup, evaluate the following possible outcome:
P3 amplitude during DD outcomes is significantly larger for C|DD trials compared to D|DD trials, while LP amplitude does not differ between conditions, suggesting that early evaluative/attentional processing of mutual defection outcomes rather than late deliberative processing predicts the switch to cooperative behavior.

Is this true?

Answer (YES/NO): NO